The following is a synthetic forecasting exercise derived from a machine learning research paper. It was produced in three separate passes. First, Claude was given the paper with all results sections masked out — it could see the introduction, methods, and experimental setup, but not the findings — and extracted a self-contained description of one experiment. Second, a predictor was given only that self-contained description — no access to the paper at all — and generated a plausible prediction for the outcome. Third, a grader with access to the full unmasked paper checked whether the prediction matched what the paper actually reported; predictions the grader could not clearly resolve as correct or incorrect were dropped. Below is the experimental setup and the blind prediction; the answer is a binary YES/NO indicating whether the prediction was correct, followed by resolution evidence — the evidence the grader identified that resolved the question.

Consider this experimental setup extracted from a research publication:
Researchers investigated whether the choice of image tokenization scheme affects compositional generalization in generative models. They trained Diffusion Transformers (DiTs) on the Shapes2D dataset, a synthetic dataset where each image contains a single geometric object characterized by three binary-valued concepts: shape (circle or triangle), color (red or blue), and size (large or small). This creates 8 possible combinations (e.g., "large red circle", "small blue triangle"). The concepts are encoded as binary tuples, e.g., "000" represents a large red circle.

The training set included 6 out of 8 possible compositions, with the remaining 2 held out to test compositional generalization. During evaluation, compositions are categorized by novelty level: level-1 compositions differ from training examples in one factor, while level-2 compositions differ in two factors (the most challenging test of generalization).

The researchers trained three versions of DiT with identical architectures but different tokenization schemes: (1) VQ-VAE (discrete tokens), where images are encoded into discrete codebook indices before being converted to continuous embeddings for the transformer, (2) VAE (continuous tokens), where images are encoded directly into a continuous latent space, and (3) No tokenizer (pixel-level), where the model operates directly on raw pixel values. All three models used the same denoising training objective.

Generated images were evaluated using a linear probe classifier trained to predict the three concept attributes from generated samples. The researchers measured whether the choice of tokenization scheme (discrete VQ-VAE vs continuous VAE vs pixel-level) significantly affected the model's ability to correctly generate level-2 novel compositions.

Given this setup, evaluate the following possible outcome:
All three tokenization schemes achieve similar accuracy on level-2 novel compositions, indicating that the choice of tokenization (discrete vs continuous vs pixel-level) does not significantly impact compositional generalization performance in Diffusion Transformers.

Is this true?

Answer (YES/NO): YES